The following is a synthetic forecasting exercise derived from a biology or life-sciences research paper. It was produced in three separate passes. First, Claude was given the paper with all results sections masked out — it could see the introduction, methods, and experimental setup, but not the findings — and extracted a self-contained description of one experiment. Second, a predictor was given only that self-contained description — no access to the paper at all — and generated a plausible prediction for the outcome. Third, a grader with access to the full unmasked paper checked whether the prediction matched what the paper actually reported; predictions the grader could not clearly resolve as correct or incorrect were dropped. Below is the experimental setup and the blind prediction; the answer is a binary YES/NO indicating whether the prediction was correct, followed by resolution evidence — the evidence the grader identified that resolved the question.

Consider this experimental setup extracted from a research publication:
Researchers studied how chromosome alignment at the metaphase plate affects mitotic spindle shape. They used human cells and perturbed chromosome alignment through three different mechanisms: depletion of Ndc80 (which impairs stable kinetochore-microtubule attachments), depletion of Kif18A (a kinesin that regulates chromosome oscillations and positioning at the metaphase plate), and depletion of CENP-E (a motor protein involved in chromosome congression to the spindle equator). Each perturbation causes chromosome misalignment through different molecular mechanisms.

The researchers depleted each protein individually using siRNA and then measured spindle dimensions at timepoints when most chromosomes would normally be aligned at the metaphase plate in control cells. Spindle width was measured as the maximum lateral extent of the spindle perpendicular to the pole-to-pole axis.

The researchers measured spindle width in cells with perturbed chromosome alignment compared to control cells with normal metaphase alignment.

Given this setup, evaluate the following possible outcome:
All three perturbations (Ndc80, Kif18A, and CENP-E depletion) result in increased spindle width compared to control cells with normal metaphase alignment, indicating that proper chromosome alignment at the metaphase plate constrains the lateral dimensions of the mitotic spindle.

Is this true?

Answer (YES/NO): NO